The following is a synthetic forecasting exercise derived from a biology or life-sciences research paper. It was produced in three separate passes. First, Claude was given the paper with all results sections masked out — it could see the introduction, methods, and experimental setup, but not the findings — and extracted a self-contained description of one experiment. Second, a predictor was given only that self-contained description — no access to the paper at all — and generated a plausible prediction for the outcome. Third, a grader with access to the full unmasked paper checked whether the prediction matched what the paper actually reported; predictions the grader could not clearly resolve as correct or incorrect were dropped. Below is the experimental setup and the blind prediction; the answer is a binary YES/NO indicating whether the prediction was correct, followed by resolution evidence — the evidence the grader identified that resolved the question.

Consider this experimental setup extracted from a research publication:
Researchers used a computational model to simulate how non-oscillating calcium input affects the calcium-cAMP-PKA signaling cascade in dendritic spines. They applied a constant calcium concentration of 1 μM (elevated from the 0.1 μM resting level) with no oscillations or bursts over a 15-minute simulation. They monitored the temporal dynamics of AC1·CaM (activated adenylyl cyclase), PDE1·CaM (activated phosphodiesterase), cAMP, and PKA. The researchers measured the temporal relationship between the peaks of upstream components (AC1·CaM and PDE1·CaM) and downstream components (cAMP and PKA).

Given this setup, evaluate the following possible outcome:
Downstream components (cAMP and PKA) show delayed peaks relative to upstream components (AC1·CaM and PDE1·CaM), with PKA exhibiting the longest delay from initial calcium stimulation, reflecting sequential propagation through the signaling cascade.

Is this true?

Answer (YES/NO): YES